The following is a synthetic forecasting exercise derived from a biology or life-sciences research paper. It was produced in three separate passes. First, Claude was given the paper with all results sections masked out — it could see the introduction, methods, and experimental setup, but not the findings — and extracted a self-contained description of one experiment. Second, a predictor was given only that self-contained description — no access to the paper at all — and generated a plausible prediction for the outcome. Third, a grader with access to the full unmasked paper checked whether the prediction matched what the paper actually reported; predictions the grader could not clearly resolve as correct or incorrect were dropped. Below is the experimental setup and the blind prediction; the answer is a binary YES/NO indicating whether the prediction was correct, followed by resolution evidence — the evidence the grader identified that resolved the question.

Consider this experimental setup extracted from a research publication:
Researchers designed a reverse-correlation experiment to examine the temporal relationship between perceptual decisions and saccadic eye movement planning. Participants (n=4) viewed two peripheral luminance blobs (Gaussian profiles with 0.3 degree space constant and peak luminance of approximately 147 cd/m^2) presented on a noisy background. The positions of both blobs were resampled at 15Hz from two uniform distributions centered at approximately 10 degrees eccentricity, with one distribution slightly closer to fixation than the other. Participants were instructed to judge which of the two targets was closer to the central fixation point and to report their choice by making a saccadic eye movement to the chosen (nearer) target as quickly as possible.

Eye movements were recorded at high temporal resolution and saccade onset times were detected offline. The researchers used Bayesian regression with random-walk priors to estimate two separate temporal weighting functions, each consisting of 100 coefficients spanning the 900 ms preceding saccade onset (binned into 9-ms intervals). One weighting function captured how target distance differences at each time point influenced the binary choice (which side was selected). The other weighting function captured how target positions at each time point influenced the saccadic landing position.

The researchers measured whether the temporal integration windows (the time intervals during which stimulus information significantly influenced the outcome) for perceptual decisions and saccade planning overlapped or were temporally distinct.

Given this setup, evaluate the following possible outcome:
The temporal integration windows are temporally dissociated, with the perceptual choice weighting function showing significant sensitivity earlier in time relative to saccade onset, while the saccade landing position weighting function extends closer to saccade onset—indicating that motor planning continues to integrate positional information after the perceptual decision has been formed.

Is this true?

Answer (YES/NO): YES